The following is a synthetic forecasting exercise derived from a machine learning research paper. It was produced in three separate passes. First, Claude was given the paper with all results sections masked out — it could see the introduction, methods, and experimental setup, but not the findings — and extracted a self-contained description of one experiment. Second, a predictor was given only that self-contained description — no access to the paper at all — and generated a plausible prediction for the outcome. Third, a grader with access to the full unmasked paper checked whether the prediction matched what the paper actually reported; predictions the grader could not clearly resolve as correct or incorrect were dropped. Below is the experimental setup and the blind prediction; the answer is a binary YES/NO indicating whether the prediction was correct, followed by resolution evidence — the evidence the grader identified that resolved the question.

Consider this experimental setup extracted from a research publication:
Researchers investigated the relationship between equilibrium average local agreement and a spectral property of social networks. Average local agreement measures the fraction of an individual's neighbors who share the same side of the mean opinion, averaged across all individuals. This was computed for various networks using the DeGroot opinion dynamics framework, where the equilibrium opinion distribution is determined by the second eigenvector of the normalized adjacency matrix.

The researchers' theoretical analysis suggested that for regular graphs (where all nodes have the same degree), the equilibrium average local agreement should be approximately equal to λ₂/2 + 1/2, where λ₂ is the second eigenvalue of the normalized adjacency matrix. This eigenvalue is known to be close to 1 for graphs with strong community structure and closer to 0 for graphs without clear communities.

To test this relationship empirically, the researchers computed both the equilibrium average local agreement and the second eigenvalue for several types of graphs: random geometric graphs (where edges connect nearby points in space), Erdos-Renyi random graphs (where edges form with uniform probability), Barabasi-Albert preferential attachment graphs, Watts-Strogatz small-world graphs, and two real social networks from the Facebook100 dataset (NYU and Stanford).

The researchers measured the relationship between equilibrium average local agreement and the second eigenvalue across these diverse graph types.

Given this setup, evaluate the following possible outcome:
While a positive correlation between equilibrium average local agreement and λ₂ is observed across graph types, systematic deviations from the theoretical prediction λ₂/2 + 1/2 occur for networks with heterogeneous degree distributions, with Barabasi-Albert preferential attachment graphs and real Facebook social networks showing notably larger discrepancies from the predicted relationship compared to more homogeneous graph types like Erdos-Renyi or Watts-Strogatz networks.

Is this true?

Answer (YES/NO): NO